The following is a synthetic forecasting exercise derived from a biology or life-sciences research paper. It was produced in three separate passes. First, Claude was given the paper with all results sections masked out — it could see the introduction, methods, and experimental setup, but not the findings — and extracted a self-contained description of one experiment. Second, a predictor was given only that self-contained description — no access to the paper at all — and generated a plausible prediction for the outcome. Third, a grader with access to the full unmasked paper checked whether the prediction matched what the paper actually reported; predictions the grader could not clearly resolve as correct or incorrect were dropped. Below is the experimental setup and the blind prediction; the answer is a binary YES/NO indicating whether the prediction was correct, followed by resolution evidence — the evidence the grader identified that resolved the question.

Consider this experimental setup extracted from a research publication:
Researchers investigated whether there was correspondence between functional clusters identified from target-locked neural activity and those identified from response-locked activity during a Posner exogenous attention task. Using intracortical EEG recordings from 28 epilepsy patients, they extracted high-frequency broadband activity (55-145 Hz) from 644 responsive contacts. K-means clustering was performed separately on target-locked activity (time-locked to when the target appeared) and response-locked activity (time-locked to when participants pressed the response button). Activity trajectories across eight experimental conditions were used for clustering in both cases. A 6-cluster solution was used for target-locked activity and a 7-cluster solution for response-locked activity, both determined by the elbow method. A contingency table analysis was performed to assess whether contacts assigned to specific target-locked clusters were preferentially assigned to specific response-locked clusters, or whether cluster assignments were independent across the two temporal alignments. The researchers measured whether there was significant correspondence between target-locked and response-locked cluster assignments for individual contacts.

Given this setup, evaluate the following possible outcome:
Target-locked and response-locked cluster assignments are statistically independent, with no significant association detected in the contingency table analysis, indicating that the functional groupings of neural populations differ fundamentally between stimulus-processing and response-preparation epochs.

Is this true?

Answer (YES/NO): NO